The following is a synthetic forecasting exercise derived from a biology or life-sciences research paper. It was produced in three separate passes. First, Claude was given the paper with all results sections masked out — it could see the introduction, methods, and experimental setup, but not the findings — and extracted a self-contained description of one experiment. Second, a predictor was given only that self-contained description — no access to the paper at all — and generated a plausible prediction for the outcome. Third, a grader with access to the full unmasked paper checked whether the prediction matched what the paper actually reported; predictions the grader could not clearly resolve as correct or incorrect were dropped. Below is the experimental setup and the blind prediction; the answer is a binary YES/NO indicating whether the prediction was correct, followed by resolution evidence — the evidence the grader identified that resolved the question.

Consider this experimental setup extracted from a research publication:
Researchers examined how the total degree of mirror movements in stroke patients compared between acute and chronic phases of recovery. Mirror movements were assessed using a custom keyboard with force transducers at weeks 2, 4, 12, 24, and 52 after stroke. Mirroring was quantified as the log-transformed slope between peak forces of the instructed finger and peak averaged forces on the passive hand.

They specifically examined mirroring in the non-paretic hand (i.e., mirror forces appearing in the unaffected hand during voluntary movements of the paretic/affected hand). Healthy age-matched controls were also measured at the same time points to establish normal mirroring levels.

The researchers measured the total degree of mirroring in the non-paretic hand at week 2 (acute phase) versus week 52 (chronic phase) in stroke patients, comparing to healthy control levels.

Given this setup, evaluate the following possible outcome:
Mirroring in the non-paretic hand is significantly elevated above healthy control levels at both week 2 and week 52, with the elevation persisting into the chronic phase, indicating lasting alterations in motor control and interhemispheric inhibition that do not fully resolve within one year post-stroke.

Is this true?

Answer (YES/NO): NO